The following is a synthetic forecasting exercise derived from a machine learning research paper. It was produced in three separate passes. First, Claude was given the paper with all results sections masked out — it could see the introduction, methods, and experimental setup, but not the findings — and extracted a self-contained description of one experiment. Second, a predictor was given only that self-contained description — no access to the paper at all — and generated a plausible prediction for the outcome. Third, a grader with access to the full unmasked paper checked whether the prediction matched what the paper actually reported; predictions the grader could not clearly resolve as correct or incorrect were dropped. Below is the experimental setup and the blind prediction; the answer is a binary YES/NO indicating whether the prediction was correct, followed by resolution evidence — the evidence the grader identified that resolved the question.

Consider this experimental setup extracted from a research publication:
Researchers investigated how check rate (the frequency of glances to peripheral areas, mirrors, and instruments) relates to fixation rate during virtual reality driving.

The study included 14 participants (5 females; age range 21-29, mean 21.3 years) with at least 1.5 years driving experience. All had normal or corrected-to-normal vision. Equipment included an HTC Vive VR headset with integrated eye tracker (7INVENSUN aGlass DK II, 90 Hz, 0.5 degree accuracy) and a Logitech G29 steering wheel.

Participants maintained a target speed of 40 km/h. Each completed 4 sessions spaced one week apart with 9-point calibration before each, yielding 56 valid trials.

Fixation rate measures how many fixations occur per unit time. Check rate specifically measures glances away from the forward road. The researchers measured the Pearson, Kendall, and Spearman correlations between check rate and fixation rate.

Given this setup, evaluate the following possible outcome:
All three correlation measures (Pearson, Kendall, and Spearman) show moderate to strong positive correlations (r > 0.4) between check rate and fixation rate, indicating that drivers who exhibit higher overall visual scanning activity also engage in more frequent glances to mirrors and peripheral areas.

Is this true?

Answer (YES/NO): NO